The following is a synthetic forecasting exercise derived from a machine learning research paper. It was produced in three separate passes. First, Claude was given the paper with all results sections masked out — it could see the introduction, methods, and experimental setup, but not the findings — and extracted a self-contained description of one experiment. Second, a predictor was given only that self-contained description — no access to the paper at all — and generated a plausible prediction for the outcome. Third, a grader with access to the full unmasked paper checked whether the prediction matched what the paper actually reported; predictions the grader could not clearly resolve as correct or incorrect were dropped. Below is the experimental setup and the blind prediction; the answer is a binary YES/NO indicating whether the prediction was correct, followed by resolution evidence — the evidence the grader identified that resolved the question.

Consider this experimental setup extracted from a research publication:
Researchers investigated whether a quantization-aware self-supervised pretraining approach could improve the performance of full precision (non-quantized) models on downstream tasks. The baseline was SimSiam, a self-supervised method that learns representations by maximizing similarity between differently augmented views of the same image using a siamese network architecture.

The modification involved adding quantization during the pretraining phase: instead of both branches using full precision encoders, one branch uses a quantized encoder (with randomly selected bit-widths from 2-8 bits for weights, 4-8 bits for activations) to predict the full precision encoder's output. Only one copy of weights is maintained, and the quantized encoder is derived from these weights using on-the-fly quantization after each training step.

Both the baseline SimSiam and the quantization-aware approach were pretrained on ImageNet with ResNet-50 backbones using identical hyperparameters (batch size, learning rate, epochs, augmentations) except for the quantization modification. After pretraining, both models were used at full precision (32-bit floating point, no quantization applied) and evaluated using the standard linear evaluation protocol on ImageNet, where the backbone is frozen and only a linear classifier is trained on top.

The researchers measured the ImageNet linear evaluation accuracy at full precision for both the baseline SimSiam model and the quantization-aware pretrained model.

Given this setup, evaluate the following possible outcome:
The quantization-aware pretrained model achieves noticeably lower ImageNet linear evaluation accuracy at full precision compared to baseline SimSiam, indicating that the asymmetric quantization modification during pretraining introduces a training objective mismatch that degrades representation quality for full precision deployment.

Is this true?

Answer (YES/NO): NO